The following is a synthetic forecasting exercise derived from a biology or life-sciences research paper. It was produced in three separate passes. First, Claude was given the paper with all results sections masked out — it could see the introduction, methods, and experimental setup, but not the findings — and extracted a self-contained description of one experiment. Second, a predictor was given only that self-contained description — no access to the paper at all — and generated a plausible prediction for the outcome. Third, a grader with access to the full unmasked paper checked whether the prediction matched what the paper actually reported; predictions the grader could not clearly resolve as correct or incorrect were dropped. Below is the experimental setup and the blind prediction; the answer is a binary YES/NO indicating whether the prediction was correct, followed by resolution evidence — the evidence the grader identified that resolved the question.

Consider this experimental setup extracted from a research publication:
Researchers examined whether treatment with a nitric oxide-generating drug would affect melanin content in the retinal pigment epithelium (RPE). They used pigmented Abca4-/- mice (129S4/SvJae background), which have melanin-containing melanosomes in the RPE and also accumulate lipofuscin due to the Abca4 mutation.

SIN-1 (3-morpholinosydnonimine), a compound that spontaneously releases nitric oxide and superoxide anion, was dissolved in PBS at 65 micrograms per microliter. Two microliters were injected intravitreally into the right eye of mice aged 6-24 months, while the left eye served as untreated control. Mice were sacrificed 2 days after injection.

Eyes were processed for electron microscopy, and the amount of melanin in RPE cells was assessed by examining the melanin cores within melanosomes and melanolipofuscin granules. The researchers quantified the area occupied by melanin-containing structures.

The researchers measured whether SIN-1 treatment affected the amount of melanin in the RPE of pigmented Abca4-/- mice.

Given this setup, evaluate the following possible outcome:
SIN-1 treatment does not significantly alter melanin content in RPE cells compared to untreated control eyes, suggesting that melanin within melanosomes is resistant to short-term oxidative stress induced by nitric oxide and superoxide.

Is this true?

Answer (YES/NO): NO